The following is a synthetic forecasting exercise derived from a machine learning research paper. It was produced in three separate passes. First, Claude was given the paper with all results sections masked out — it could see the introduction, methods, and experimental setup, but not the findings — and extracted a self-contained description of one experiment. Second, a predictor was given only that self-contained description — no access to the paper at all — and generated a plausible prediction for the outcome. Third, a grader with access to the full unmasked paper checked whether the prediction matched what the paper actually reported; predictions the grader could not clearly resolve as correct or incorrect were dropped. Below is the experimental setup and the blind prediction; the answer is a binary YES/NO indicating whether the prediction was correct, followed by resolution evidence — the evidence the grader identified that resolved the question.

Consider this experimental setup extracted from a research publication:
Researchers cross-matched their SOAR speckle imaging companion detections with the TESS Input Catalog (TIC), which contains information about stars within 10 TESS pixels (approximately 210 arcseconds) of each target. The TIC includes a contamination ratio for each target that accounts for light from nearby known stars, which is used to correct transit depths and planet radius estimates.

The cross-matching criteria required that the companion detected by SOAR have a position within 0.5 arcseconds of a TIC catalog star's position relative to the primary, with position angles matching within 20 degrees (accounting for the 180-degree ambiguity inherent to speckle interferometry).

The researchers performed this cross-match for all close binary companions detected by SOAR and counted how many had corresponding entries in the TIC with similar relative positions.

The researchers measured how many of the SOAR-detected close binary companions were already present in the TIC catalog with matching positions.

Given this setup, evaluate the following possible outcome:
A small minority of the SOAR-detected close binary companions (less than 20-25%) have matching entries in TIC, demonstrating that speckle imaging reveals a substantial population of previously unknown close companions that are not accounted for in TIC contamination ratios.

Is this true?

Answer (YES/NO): YES